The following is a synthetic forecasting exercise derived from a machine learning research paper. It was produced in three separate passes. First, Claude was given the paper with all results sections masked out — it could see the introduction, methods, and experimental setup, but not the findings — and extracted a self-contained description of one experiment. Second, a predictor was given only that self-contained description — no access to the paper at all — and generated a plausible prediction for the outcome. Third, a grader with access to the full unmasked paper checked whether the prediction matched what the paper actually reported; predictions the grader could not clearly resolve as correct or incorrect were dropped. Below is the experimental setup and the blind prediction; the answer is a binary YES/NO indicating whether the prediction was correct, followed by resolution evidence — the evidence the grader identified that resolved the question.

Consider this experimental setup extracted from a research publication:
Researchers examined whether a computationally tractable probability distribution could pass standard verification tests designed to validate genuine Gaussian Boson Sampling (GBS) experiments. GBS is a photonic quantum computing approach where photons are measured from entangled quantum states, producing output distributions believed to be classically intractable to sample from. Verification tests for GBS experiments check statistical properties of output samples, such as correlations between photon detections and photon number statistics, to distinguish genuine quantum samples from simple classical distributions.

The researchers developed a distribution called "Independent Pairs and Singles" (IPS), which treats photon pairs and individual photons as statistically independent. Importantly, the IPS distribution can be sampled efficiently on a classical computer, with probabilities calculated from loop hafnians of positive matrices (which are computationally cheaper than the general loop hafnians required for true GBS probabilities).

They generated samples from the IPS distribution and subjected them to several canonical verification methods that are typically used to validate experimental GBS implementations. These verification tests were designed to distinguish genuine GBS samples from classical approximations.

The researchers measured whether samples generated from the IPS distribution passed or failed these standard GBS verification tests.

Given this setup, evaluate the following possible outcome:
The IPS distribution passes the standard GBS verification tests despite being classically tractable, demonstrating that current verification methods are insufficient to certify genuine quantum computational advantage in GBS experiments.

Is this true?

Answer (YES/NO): YES